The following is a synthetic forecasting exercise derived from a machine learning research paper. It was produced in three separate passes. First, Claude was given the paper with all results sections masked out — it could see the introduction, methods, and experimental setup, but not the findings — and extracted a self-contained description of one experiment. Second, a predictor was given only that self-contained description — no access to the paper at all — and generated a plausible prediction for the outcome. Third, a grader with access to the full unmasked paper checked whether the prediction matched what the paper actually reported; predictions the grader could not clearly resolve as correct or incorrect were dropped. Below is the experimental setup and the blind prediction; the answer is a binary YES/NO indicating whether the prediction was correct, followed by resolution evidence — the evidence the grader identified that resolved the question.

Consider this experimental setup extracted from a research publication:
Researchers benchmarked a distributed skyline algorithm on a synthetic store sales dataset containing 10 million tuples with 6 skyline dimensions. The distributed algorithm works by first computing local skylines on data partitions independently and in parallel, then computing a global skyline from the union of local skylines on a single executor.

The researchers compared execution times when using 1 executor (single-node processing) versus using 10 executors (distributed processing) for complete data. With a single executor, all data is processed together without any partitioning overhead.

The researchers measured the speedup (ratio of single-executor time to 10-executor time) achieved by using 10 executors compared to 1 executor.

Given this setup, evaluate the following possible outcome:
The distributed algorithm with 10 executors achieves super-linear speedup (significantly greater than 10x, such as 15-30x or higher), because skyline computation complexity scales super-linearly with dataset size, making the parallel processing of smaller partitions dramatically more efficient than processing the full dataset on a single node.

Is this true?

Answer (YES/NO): NO